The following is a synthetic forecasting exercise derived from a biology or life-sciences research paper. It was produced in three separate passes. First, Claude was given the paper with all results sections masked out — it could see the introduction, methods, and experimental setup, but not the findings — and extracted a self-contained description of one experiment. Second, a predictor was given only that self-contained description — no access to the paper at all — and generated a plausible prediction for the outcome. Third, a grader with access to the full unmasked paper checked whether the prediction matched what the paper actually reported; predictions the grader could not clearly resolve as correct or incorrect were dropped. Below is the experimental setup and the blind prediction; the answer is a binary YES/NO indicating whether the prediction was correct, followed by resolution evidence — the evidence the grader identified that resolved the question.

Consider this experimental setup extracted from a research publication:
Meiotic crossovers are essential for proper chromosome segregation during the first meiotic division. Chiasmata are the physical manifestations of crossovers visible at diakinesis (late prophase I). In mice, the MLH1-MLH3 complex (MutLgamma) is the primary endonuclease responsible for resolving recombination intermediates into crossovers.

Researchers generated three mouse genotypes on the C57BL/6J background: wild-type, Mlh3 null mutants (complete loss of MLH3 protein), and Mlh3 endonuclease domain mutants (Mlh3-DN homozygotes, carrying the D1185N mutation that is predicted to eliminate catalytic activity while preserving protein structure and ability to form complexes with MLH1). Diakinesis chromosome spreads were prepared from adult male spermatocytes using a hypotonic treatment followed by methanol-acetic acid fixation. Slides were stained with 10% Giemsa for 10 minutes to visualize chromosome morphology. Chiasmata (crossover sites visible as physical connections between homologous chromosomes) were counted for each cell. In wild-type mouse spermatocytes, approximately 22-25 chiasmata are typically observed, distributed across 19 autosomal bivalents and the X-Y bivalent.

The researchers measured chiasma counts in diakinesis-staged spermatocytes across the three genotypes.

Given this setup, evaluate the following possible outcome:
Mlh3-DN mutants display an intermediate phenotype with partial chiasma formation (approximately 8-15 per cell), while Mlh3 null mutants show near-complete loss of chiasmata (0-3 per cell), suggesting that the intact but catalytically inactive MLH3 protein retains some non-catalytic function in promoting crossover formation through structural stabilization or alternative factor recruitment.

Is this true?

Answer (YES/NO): NO